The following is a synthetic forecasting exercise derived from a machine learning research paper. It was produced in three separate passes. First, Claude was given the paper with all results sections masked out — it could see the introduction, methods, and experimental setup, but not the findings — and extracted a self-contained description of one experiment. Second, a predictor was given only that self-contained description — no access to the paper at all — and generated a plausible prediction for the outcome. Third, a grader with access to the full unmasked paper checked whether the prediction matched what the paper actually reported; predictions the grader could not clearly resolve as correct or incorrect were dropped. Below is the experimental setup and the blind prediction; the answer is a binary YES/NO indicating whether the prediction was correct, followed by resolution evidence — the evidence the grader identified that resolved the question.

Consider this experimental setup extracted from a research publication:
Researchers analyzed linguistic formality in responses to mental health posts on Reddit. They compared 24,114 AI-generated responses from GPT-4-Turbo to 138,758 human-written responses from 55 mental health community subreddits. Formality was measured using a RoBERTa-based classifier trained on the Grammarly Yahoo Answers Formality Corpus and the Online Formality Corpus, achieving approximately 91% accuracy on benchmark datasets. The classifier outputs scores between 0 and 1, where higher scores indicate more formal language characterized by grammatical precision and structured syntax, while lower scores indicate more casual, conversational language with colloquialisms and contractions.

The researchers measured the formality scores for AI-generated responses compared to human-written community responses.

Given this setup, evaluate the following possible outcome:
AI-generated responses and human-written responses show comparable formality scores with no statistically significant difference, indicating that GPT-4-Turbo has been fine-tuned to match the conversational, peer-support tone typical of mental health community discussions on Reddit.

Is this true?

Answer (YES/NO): NO